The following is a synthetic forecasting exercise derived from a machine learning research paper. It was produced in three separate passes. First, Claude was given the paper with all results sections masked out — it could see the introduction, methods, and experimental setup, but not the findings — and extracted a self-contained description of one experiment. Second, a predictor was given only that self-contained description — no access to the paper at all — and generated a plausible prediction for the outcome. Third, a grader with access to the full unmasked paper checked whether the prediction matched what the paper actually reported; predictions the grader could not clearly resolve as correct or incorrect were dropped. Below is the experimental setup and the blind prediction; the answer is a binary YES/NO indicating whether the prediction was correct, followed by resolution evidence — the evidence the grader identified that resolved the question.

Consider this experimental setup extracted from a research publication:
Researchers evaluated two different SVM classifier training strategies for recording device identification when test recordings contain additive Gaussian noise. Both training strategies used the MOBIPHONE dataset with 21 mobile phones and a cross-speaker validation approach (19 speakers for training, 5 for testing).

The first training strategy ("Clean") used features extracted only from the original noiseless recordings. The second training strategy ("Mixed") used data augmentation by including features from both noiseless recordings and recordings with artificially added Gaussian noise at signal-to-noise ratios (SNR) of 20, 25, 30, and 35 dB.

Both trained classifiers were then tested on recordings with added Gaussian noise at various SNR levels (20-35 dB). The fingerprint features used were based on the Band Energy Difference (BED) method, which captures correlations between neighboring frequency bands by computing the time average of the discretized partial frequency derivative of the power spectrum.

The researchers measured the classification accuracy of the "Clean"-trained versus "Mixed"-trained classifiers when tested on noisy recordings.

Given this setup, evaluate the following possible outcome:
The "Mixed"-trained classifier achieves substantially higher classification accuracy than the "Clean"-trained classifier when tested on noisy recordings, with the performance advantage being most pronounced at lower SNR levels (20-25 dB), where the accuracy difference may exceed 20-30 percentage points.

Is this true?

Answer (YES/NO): NO